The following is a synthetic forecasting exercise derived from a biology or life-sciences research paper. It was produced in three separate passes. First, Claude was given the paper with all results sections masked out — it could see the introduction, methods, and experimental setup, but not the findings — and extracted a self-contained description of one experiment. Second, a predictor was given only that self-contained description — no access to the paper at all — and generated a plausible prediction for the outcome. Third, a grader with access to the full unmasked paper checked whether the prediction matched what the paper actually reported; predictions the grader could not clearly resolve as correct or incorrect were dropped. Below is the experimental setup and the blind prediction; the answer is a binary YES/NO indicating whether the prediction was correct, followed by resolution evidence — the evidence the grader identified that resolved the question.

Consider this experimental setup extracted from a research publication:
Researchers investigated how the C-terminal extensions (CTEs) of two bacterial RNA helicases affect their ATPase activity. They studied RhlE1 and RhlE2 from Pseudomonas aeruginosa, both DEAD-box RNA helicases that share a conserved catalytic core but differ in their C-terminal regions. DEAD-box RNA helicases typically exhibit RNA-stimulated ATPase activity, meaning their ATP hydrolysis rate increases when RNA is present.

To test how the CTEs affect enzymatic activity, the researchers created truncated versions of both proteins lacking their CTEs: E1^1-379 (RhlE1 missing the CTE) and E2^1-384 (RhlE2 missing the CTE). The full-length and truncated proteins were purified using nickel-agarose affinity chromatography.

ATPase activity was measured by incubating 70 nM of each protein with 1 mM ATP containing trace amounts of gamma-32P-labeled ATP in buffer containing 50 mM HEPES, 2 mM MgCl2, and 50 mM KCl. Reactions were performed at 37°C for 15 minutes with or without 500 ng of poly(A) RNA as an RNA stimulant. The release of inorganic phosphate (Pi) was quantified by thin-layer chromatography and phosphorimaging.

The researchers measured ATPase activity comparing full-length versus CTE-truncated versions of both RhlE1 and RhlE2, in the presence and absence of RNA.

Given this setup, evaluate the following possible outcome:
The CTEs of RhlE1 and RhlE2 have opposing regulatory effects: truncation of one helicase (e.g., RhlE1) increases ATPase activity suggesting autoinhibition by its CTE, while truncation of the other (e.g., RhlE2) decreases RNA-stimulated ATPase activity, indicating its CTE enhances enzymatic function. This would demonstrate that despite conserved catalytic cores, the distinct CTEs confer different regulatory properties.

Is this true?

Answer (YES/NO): NO